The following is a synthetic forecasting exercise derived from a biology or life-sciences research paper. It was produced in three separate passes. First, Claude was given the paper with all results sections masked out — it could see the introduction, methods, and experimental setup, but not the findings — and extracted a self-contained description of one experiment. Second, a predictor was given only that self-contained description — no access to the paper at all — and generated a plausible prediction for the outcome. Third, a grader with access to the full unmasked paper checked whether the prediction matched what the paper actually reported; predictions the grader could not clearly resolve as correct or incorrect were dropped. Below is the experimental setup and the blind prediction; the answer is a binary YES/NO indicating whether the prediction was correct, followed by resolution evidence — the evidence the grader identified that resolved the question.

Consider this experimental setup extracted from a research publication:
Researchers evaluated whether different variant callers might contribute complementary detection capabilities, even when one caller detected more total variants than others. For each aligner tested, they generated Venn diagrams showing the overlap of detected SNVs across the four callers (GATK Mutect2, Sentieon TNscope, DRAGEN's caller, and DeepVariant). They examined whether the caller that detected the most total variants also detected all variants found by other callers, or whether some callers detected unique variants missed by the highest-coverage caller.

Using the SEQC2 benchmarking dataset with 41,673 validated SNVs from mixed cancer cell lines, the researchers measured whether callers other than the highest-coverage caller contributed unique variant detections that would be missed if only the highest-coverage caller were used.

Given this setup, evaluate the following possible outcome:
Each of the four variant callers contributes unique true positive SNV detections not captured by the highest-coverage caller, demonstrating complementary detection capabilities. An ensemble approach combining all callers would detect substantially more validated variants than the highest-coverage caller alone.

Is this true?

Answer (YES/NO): NO